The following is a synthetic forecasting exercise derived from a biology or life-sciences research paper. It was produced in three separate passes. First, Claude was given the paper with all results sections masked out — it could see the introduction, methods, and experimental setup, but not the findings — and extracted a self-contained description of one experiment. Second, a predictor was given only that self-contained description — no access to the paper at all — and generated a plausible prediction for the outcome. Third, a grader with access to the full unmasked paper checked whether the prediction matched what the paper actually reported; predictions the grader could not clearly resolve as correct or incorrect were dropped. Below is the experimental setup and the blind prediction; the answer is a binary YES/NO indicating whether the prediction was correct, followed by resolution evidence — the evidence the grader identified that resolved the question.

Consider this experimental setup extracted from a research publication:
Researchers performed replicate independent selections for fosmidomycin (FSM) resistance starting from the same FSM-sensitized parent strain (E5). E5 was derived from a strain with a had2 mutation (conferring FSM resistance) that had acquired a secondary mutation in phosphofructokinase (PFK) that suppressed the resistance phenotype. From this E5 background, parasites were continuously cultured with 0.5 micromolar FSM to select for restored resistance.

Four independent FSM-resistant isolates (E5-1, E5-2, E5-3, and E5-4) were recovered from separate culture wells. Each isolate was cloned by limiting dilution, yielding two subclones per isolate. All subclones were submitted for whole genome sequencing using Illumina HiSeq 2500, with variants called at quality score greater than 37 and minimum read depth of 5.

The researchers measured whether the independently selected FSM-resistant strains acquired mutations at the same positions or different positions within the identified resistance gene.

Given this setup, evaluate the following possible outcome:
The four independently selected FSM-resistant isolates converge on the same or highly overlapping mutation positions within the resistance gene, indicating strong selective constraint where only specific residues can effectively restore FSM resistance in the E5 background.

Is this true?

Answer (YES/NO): YES